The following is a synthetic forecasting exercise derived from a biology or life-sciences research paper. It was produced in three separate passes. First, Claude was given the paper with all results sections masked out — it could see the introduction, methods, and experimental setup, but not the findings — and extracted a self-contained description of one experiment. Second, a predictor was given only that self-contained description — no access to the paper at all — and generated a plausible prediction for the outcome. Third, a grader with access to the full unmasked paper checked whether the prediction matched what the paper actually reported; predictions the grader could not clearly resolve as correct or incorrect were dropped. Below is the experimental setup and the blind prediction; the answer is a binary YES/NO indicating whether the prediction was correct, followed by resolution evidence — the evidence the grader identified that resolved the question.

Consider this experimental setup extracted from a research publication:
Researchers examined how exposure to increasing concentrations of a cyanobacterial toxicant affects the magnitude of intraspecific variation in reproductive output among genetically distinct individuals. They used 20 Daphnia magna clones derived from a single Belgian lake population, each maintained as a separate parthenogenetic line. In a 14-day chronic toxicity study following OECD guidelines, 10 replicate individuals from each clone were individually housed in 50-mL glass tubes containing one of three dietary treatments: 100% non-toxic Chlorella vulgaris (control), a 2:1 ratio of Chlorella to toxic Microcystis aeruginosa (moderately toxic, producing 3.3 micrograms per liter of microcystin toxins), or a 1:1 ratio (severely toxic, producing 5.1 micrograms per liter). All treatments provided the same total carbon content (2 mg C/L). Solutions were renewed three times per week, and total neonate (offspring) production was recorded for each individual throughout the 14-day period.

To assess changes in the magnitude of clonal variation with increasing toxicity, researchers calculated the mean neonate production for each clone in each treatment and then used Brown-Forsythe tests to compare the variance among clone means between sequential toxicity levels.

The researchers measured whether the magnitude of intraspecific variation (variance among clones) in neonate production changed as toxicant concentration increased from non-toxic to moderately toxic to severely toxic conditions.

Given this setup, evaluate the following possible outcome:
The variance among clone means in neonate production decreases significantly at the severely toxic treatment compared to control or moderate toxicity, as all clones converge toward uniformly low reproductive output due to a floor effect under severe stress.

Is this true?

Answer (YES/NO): YES